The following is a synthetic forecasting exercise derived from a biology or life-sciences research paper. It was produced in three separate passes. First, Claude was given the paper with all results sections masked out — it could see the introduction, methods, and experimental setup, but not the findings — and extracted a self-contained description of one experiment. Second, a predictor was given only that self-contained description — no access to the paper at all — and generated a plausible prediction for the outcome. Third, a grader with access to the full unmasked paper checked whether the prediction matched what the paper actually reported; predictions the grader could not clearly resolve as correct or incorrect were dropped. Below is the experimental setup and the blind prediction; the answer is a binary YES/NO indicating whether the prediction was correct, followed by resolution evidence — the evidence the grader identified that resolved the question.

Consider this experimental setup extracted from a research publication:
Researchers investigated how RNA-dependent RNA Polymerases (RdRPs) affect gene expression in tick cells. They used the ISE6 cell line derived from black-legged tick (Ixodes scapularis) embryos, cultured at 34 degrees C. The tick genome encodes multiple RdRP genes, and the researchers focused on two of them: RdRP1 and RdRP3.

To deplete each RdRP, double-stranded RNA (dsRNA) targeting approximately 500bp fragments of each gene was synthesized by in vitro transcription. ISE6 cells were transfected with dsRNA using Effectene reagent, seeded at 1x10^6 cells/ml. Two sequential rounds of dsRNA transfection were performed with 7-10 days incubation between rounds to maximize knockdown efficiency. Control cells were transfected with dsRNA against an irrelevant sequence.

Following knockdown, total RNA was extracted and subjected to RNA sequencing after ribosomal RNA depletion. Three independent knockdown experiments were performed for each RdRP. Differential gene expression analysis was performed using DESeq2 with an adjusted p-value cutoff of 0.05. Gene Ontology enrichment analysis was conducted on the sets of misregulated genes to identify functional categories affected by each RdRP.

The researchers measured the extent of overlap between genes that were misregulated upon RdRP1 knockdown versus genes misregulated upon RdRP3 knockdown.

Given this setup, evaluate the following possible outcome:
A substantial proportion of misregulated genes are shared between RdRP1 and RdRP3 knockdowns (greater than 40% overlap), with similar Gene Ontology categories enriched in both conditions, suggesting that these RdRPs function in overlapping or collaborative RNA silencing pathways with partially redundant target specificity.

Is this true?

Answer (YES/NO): NO